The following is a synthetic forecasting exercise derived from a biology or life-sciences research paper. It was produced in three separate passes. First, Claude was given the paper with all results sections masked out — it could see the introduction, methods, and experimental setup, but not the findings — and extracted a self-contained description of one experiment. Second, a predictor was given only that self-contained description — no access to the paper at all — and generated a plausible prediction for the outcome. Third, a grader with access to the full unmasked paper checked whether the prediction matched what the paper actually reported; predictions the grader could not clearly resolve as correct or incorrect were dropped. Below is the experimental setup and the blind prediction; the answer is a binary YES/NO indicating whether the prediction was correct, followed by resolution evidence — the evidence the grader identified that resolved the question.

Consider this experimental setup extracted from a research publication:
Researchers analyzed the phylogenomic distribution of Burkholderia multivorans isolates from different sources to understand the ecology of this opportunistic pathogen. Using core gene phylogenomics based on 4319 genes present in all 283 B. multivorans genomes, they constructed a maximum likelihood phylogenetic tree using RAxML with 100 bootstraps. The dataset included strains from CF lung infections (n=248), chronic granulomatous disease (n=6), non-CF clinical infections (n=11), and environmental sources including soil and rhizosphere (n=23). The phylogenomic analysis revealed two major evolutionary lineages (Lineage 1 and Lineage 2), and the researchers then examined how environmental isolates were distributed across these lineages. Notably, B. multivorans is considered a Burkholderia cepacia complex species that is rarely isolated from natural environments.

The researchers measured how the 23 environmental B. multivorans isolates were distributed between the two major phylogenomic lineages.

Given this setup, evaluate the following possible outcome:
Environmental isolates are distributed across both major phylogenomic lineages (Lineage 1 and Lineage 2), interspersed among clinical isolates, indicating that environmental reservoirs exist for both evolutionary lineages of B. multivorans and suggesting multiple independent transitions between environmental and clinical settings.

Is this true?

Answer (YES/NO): NO